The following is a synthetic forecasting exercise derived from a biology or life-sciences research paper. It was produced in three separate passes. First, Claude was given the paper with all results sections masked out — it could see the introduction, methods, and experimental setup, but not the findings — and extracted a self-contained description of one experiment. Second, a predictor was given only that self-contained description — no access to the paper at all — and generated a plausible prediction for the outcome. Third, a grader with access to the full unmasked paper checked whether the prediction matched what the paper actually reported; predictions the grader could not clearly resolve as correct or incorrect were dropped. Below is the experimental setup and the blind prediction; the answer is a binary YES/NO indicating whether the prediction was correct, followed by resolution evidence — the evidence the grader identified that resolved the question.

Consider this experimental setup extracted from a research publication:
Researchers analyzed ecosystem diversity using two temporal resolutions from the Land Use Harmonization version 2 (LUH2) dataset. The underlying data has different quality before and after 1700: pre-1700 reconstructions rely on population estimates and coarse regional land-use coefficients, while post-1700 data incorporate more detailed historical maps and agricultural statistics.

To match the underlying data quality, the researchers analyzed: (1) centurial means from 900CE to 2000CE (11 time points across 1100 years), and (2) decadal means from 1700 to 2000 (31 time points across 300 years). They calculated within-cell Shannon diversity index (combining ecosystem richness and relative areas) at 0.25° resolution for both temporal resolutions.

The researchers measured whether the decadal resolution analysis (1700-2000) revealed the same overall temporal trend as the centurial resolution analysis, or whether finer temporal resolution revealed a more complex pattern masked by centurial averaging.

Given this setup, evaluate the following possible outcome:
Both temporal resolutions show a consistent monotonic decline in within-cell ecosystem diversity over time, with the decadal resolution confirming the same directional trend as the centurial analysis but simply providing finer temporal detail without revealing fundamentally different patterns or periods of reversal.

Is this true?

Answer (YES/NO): NO